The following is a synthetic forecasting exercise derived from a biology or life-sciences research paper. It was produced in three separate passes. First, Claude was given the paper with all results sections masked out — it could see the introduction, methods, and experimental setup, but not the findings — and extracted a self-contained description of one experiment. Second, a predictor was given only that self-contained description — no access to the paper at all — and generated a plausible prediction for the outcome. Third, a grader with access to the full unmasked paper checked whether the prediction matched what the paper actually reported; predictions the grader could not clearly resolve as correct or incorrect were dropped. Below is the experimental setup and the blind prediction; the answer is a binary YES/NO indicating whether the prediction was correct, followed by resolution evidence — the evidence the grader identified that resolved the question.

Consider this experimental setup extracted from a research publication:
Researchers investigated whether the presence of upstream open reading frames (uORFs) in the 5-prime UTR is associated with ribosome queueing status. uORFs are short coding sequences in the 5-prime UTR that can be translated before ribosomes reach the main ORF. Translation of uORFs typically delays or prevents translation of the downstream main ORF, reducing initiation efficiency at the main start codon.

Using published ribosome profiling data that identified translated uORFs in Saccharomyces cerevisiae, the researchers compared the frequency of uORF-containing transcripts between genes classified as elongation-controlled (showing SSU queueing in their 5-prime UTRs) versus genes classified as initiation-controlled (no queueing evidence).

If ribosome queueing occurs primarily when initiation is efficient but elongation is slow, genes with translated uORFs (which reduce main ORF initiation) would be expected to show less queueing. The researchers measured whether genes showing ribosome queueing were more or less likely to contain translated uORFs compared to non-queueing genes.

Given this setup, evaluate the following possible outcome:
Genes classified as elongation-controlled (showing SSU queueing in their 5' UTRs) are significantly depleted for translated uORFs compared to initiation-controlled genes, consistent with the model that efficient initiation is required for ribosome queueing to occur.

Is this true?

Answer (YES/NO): NO